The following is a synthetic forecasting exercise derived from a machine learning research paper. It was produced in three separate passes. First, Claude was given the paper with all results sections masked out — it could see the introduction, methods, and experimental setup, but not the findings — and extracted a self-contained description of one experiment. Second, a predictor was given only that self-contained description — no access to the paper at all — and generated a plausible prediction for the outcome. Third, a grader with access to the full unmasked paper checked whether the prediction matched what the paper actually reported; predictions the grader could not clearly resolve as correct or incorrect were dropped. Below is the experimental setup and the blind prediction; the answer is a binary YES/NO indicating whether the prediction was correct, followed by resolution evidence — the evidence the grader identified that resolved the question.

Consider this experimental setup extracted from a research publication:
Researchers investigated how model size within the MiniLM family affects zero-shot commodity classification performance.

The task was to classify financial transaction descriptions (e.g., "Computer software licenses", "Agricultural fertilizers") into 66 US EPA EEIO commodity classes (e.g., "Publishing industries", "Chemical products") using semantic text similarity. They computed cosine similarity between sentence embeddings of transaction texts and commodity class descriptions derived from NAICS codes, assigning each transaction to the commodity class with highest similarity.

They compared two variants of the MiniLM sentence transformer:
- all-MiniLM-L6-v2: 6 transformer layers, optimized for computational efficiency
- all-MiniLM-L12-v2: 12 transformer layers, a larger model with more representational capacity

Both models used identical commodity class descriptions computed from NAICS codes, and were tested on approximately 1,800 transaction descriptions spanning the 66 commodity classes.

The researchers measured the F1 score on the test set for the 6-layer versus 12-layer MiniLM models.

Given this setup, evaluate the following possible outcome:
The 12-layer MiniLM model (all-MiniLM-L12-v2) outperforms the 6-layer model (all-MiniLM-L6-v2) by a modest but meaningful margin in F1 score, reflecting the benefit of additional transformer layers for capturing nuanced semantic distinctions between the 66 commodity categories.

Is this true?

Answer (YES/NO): NO